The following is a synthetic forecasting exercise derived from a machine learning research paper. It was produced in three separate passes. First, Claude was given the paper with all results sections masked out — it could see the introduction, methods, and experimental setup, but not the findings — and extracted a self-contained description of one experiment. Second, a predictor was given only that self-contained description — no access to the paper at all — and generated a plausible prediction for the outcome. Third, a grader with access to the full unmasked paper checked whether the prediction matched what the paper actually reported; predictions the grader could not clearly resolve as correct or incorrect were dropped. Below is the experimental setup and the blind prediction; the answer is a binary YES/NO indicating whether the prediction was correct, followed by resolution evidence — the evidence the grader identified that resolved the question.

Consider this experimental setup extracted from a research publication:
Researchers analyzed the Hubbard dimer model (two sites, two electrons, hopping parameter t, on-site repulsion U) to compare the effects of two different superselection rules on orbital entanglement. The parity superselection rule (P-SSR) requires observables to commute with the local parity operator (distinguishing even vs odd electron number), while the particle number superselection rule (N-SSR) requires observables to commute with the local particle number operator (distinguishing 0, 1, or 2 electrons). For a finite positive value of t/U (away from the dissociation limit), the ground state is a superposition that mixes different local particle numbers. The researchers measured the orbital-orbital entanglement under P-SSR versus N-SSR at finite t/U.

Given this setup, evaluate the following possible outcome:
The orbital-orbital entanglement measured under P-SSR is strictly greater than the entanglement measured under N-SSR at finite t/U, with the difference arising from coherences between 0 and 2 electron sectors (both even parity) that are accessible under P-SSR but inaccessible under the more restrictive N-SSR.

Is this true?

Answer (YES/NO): YES